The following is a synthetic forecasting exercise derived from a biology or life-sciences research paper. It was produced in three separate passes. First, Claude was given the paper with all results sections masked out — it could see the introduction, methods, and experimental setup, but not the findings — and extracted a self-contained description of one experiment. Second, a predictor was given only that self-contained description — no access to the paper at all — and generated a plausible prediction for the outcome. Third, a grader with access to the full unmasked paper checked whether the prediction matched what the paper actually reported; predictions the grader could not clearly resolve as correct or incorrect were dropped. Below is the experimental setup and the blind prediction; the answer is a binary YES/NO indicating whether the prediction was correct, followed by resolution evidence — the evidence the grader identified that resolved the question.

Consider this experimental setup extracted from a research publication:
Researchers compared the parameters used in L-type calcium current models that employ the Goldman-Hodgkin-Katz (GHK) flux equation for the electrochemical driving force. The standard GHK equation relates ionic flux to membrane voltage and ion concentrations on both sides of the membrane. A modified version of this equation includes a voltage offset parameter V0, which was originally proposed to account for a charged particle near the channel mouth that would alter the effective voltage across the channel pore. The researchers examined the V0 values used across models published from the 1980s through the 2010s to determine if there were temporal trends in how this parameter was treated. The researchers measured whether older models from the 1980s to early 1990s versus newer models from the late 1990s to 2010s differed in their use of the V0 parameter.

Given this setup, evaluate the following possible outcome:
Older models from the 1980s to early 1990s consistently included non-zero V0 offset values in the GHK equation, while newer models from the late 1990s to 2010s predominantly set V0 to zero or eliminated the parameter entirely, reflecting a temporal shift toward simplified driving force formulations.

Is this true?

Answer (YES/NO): YES